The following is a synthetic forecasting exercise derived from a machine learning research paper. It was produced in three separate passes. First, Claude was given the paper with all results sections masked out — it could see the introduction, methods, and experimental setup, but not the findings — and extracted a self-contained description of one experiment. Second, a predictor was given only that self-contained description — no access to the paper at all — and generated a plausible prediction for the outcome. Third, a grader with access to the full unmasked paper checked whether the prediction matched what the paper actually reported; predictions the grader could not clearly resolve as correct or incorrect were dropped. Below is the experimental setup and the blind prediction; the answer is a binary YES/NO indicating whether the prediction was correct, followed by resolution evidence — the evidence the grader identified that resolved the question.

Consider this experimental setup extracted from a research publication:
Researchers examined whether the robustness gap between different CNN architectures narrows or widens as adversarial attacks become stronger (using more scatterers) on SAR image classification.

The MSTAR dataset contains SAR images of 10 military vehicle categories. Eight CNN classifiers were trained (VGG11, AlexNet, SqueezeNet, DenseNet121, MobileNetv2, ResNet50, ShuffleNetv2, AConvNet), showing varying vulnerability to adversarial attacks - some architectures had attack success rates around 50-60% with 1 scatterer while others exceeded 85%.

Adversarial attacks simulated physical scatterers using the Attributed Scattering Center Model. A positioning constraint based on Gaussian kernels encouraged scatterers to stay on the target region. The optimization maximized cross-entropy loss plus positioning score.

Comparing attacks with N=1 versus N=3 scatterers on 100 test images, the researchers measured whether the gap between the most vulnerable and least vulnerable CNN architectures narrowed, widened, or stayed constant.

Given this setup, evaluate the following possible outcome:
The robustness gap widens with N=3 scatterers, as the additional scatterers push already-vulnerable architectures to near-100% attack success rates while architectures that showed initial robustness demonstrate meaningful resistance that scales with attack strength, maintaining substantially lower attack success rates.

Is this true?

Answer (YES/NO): NO